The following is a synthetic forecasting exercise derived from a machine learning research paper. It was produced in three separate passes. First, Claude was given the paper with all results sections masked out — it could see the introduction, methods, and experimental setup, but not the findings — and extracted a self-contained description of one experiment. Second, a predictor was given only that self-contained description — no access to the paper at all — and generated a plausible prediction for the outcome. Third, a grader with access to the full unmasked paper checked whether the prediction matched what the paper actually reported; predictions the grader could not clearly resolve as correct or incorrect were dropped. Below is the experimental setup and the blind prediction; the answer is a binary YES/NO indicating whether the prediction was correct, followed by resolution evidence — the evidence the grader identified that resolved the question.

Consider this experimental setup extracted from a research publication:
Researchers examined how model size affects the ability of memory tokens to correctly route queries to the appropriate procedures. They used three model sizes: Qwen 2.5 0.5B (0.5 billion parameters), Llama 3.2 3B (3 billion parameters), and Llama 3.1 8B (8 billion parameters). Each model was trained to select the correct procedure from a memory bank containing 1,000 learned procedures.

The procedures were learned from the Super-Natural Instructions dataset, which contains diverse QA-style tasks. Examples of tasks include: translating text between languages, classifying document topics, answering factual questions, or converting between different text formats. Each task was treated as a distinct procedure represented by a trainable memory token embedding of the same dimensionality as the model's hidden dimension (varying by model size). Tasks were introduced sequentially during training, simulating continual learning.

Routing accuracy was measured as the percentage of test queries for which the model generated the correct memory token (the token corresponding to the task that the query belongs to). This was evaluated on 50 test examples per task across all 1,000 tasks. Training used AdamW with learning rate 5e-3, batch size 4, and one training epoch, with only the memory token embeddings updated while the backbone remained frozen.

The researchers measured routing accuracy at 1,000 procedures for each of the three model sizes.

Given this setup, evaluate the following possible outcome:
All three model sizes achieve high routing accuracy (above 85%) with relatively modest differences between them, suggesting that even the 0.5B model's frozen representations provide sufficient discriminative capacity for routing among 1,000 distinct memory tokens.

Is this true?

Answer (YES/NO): YES